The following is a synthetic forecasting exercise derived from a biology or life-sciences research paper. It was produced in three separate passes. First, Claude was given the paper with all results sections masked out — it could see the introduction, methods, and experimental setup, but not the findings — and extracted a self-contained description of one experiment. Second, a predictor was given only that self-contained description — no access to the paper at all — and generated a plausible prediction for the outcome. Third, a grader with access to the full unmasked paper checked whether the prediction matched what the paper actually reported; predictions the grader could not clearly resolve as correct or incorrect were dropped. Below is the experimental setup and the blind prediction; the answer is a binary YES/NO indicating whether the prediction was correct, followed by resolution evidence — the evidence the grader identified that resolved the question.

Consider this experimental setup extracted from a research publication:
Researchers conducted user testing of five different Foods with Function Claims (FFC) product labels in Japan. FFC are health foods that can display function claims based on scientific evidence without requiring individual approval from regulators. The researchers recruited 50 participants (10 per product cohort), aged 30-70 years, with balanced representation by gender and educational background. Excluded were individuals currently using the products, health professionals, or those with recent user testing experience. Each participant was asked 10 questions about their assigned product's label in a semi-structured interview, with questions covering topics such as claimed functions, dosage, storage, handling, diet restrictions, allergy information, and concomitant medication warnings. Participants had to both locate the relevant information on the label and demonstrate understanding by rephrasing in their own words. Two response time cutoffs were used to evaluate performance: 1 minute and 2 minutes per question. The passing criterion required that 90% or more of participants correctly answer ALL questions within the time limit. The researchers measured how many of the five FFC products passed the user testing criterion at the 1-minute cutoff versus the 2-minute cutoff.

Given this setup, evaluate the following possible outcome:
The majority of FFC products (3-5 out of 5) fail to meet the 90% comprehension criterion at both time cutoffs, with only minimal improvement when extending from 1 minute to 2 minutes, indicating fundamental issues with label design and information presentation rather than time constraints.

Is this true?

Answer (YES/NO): YES